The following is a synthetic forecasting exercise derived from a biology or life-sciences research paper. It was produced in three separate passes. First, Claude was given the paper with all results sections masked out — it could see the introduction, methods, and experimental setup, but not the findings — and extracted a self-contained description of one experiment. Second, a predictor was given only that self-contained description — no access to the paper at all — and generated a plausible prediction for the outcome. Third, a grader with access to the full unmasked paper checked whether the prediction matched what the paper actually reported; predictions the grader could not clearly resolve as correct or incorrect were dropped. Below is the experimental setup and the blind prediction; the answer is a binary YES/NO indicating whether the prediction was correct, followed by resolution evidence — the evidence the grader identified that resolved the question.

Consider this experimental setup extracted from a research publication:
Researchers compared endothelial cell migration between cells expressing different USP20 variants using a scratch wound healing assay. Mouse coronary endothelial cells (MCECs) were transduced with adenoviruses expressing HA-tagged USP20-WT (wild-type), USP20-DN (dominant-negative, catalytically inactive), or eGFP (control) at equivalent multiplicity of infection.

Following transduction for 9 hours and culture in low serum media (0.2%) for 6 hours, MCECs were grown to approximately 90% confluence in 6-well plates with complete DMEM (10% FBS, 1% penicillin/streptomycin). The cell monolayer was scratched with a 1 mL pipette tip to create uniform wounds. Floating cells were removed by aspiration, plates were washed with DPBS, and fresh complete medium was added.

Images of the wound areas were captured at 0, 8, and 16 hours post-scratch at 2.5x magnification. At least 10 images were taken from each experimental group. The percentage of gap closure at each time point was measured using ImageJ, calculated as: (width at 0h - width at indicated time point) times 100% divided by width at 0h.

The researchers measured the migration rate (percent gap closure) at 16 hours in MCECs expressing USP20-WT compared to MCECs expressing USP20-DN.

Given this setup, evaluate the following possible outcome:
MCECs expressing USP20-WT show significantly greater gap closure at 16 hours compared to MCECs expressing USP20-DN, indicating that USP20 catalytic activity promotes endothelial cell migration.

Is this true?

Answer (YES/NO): NO